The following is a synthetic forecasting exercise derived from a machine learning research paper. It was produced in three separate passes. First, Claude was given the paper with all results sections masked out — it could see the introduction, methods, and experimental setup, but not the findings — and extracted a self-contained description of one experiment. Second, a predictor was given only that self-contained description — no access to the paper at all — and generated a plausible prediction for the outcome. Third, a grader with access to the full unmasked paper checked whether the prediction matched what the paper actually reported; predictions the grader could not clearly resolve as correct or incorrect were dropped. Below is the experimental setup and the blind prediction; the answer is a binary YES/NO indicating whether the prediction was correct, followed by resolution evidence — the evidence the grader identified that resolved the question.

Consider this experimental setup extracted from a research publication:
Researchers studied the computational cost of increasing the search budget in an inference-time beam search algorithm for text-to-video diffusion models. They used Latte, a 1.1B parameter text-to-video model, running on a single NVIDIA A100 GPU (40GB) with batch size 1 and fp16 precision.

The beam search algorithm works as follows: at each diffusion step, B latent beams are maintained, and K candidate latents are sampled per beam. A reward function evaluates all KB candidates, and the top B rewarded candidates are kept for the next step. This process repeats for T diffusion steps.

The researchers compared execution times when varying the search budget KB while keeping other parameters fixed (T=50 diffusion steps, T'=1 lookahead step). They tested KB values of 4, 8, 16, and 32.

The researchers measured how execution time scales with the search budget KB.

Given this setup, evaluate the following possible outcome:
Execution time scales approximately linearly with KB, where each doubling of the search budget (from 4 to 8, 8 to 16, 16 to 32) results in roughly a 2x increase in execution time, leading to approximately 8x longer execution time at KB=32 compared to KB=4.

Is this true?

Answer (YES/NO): YES